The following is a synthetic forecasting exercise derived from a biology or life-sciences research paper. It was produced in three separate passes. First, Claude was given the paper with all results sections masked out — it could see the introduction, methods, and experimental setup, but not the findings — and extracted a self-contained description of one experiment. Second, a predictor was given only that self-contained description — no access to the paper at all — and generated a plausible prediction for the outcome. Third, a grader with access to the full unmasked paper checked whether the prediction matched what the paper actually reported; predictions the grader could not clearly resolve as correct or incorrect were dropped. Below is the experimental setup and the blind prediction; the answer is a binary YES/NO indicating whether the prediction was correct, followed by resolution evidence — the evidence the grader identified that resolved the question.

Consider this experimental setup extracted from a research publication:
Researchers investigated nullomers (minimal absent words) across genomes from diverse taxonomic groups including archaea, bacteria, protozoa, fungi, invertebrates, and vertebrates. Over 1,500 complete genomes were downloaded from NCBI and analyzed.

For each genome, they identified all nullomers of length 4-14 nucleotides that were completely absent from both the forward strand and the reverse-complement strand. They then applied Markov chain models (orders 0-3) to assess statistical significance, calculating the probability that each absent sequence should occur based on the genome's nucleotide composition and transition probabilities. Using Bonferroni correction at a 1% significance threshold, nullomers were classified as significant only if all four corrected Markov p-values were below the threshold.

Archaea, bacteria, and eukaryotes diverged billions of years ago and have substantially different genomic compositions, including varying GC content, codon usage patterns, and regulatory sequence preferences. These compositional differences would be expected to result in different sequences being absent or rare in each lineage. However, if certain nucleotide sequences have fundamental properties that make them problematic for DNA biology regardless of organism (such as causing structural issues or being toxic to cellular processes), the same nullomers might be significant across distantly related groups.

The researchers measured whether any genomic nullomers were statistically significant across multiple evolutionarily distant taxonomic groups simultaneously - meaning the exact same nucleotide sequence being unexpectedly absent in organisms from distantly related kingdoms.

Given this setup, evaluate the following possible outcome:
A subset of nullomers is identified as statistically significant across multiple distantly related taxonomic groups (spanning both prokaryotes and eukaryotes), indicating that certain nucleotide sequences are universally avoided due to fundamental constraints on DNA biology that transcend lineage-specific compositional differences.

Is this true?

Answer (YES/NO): NO